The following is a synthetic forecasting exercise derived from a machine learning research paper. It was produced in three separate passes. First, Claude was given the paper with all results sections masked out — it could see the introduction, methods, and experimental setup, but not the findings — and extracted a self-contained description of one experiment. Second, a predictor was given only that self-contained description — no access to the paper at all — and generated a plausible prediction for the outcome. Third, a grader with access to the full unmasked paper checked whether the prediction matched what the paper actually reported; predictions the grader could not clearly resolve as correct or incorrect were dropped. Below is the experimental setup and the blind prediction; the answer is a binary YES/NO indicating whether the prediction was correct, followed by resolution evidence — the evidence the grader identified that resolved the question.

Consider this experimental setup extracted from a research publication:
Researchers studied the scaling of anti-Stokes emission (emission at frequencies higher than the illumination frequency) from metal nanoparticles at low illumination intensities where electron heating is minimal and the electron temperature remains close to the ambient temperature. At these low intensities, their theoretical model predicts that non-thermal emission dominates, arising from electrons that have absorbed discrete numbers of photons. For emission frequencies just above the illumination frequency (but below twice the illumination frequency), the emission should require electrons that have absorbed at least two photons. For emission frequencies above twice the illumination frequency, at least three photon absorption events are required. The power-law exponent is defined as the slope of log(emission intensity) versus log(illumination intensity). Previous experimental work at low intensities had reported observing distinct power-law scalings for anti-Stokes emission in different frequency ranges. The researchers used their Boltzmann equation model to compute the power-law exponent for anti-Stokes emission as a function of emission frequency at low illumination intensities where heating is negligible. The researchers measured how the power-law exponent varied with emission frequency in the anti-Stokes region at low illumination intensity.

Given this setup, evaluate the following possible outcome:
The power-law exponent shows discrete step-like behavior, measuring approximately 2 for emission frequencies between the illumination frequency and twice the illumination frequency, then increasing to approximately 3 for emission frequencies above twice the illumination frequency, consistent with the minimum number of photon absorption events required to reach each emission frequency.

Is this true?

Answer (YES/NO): YES